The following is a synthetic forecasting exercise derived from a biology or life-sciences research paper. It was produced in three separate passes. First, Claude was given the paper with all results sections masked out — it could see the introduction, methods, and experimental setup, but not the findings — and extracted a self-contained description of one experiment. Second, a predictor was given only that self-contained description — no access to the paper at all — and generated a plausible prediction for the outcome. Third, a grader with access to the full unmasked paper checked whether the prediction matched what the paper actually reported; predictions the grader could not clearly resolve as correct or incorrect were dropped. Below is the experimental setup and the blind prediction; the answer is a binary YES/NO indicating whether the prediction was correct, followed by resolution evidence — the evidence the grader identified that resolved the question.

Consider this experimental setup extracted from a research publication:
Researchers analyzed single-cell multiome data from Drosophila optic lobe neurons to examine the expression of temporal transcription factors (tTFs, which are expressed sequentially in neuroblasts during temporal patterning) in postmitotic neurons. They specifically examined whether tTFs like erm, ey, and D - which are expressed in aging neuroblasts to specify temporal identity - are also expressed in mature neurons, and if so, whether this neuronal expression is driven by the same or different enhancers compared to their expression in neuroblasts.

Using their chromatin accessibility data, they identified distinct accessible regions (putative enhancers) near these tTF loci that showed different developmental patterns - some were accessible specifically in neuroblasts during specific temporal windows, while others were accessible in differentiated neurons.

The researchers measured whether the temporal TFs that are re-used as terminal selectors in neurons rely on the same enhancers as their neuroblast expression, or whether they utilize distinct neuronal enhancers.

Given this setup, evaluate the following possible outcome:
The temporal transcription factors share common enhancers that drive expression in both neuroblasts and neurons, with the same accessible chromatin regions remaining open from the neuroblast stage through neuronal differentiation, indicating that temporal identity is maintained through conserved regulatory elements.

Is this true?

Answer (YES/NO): NO